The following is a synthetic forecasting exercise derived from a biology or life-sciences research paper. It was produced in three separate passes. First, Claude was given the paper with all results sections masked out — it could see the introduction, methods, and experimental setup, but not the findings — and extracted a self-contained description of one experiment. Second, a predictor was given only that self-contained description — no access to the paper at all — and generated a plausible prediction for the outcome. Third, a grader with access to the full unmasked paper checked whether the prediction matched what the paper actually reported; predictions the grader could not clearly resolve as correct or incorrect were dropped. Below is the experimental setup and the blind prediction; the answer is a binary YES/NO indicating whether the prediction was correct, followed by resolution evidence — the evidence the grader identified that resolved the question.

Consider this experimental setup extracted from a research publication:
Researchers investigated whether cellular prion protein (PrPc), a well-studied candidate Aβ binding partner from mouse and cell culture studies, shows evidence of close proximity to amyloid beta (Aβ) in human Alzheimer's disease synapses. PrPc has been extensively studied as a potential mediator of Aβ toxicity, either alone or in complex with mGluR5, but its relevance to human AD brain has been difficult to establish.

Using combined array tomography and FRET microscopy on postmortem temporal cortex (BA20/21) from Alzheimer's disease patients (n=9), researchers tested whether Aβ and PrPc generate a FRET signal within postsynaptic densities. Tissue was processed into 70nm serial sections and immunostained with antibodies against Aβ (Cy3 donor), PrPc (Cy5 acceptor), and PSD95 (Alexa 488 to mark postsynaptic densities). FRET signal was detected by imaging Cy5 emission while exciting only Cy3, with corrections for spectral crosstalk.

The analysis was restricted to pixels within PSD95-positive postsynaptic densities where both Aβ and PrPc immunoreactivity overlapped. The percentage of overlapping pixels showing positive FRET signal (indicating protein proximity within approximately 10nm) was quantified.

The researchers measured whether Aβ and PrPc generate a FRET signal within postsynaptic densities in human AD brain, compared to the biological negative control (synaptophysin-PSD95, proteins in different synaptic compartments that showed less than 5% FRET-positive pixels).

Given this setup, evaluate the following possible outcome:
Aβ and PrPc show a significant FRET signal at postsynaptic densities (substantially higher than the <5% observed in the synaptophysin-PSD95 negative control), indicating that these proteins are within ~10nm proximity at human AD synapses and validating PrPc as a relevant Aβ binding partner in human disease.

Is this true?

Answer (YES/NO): YES